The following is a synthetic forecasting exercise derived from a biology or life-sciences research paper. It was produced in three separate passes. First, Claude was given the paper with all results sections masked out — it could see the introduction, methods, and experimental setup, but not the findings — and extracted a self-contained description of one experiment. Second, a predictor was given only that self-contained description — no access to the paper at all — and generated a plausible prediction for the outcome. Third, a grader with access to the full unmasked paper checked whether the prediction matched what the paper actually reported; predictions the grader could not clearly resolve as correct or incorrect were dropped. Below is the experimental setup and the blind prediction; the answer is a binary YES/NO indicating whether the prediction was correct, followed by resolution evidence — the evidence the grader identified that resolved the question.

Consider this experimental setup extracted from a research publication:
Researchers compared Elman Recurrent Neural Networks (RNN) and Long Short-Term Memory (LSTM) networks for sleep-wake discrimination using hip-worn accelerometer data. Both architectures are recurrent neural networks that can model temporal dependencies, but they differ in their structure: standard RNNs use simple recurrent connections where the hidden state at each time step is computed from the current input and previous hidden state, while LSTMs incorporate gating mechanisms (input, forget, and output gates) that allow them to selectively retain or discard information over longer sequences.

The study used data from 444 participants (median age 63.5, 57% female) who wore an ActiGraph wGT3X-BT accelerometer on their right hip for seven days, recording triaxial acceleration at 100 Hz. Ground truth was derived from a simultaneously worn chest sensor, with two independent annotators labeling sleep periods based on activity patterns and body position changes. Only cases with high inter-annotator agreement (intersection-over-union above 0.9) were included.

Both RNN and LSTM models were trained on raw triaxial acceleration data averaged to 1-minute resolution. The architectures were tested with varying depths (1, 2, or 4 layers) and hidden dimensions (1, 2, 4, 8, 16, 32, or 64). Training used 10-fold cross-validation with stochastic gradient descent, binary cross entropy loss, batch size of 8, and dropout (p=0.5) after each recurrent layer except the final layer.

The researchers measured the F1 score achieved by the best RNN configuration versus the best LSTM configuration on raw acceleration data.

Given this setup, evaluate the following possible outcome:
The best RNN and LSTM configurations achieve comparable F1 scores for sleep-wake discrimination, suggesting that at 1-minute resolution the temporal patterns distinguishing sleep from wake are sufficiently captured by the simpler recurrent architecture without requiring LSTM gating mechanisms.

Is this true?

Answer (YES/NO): NO